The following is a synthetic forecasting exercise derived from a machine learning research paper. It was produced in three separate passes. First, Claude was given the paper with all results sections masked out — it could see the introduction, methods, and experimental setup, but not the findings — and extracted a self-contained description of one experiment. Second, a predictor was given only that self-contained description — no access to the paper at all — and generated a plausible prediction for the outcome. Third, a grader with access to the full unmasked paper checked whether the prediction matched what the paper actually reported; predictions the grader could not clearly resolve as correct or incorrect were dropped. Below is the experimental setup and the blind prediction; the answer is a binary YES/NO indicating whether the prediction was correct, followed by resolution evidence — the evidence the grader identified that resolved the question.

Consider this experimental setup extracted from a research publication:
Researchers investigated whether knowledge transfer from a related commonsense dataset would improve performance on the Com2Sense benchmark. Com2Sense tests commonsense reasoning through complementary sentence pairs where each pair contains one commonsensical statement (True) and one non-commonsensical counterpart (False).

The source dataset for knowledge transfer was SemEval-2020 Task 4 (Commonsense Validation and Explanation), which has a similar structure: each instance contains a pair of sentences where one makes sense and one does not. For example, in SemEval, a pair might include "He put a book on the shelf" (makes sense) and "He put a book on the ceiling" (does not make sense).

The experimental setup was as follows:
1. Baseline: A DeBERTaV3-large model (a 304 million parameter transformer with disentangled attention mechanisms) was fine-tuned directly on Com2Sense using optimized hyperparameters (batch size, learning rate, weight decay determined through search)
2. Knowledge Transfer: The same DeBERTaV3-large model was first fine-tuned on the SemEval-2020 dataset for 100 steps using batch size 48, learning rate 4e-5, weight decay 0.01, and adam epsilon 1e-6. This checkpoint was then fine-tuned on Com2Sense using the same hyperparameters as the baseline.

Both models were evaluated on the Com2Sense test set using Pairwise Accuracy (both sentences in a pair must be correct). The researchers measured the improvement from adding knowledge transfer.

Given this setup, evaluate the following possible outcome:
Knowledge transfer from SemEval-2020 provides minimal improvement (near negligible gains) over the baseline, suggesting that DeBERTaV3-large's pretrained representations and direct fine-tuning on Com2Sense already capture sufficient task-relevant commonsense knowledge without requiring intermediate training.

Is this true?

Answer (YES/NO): YES